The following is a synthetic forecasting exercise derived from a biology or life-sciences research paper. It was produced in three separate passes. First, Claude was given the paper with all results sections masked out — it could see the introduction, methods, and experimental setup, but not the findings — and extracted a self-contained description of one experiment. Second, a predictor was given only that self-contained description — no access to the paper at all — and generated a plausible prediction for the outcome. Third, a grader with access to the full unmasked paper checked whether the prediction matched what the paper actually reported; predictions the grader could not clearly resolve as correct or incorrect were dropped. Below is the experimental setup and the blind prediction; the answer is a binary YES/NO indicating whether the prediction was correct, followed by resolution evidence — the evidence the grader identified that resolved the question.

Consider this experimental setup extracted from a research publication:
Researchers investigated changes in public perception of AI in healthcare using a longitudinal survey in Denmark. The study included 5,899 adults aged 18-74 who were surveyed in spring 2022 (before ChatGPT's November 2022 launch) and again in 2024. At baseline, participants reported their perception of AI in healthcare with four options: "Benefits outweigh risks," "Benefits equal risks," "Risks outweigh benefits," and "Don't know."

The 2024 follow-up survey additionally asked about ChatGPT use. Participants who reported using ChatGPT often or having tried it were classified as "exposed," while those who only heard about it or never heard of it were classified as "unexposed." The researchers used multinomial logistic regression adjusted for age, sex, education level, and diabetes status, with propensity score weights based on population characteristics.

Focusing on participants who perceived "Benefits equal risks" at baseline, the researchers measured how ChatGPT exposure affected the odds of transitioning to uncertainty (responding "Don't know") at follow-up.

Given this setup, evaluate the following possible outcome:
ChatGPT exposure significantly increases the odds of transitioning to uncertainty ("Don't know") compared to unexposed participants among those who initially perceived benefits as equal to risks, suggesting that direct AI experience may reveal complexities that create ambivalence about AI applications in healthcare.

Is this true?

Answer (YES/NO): NO